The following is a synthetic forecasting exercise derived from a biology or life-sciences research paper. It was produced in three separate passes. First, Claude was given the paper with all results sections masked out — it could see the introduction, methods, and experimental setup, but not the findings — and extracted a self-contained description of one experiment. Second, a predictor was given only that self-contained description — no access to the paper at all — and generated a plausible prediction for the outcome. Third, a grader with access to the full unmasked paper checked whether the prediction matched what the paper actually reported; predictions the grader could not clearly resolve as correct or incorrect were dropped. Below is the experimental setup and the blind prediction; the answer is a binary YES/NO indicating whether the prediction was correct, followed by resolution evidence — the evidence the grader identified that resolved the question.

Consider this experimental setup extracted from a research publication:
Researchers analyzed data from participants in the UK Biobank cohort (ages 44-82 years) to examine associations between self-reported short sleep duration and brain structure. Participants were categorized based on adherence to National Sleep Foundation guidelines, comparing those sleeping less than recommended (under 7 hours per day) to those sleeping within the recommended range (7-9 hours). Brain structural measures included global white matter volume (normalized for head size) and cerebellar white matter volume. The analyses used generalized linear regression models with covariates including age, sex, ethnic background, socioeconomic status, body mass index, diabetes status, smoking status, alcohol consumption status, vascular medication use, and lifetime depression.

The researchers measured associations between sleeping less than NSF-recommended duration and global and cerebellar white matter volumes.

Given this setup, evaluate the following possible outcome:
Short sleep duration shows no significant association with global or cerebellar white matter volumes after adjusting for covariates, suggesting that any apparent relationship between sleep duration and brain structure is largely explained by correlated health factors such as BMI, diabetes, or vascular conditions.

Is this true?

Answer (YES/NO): NO